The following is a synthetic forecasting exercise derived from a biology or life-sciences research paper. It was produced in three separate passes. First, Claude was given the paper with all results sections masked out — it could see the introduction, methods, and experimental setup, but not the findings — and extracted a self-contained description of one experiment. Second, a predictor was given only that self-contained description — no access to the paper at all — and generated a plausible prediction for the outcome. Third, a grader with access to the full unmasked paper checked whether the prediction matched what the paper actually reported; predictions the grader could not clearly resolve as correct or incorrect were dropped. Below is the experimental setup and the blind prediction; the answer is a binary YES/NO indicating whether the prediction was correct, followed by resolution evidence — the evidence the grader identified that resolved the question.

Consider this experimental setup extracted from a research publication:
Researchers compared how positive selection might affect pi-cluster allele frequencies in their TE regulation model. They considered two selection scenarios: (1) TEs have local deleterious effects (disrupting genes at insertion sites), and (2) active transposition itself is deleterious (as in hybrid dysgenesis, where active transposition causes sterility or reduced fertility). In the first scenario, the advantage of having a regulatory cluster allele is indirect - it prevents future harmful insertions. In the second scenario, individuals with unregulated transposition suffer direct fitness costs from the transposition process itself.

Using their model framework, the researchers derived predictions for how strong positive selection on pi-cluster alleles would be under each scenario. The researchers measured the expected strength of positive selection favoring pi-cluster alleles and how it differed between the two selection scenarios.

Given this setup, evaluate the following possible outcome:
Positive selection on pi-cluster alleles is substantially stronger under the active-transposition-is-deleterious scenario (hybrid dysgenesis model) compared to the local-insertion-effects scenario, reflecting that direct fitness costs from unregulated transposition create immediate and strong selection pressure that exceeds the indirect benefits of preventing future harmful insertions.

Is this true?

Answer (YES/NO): YES